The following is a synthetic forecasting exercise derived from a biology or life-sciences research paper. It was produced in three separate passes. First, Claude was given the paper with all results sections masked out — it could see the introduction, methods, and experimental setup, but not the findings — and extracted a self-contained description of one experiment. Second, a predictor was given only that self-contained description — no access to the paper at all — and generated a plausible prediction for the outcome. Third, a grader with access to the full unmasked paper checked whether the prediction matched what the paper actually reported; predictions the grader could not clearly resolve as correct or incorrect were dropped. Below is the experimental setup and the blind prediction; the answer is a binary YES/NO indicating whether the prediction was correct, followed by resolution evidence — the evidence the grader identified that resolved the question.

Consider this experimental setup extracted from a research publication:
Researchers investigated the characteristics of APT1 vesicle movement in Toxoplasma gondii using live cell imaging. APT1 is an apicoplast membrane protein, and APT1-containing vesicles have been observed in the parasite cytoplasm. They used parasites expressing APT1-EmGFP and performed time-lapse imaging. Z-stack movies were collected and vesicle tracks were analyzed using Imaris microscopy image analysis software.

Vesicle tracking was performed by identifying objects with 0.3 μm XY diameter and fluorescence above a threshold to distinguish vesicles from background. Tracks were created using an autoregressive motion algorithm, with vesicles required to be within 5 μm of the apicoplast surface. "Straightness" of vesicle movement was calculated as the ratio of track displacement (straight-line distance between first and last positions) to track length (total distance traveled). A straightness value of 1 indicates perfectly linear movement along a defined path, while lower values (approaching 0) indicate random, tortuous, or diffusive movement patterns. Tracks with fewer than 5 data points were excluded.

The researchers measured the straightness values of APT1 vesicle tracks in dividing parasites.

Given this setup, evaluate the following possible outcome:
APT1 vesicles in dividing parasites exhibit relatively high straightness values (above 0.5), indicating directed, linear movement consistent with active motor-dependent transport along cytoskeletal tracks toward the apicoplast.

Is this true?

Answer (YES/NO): NO